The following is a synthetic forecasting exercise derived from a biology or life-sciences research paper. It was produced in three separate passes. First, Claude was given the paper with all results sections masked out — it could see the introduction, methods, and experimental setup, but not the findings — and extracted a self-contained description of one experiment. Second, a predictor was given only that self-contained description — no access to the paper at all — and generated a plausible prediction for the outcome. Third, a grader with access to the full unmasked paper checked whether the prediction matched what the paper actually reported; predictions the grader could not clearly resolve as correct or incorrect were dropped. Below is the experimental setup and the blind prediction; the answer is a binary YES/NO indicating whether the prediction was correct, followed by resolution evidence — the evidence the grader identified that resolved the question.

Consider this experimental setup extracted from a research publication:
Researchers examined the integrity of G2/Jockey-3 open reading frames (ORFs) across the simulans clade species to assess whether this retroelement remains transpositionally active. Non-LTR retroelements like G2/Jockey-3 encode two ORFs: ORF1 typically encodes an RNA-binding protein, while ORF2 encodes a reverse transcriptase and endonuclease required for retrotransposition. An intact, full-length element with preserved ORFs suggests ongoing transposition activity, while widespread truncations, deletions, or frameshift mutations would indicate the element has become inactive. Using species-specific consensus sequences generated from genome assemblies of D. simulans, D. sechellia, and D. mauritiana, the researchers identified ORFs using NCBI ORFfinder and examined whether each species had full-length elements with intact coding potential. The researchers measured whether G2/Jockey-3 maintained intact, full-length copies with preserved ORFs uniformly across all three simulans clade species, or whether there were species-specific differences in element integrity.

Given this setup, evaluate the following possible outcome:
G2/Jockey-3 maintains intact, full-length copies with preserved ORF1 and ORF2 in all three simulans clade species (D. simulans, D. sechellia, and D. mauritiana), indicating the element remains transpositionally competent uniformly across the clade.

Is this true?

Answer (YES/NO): NO